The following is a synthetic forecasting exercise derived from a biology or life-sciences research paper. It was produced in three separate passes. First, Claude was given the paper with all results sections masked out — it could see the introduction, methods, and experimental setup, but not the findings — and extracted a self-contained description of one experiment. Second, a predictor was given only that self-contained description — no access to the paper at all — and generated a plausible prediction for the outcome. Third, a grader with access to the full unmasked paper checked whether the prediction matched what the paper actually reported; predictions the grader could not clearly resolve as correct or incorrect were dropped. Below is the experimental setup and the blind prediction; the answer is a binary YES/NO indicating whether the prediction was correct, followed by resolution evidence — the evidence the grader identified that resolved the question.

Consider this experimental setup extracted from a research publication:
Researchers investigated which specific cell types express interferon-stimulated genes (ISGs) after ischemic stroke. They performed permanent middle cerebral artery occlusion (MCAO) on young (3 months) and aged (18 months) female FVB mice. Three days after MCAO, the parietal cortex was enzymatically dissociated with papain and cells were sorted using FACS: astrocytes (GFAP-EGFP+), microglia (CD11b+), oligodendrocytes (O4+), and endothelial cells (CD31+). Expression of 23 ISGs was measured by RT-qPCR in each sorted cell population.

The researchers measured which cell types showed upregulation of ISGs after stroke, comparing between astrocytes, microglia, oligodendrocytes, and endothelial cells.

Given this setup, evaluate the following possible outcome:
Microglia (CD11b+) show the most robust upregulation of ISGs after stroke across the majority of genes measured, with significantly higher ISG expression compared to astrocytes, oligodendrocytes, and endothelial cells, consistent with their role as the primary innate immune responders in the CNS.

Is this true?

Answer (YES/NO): NO